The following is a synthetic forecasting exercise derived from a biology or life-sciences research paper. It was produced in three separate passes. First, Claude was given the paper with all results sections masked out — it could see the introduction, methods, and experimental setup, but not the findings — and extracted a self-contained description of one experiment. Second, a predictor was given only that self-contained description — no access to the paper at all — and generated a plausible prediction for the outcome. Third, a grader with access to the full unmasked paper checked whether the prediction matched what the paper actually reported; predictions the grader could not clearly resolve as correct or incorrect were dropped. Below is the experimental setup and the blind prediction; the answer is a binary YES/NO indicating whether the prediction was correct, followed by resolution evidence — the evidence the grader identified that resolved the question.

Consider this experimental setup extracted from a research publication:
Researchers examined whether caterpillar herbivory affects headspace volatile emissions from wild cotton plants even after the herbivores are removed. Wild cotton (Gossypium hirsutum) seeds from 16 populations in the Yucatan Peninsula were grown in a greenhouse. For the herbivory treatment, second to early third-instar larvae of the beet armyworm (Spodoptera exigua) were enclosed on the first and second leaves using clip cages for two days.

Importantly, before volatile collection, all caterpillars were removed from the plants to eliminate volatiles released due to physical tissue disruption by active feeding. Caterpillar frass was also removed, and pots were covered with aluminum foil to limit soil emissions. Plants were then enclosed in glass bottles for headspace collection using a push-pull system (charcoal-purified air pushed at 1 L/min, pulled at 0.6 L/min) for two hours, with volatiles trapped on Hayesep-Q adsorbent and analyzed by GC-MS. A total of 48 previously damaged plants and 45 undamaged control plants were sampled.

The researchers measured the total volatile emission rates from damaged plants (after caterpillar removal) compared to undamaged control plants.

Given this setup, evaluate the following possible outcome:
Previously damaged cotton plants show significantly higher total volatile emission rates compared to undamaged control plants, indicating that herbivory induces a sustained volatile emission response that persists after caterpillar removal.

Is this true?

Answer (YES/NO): YES